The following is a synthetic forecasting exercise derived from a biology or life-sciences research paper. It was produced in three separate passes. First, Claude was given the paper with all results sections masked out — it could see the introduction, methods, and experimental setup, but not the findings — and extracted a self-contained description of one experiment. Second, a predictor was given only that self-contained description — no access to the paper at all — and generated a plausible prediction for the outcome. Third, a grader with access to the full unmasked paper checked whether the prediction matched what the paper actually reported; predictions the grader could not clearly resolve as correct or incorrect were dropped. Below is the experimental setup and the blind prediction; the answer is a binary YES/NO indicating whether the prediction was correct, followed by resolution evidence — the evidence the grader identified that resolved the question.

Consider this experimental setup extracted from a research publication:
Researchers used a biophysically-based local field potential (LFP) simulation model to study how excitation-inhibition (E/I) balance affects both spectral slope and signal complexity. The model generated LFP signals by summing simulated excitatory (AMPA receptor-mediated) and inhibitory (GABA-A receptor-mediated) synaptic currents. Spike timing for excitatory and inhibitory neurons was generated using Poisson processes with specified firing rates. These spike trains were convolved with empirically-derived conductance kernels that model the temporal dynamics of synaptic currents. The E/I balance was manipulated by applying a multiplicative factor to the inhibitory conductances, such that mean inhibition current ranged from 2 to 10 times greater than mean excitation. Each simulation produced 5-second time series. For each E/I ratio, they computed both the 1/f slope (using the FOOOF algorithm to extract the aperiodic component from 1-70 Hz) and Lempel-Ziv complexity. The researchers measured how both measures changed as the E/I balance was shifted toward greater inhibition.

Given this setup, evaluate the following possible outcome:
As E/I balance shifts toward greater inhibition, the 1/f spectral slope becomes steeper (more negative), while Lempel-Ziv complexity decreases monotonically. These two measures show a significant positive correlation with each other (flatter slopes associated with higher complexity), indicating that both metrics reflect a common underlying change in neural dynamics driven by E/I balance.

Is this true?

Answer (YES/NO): NO